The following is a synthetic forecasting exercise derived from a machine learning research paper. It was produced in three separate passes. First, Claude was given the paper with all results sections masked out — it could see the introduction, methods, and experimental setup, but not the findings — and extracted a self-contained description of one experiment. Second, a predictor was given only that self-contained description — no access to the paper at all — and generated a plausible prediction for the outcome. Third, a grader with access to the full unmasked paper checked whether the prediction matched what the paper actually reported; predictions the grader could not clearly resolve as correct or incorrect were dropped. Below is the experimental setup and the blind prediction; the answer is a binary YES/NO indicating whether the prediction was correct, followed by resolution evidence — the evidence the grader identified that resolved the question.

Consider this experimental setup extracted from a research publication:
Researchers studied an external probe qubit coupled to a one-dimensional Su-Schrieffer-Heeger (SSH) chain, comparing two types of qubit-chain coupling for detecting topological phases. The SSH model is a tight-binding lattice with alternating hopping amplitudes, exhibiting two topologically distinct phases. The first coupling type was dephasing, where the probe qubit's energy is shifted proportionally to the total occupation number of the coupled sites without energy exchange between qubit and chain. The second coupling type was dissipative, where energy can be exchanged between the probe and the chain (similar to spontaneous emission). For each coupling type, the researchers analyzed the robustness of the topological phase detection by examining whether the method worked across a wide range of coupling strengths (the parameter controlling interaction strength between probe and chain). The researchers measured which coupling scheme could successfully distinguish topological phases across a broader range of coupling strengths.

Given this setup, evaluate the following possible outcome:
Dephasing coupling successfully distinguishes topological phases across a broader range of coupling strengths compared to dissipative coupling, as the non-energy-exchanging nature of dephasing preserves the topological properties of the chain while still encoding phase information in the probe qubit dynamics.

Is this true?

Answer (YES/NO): YES